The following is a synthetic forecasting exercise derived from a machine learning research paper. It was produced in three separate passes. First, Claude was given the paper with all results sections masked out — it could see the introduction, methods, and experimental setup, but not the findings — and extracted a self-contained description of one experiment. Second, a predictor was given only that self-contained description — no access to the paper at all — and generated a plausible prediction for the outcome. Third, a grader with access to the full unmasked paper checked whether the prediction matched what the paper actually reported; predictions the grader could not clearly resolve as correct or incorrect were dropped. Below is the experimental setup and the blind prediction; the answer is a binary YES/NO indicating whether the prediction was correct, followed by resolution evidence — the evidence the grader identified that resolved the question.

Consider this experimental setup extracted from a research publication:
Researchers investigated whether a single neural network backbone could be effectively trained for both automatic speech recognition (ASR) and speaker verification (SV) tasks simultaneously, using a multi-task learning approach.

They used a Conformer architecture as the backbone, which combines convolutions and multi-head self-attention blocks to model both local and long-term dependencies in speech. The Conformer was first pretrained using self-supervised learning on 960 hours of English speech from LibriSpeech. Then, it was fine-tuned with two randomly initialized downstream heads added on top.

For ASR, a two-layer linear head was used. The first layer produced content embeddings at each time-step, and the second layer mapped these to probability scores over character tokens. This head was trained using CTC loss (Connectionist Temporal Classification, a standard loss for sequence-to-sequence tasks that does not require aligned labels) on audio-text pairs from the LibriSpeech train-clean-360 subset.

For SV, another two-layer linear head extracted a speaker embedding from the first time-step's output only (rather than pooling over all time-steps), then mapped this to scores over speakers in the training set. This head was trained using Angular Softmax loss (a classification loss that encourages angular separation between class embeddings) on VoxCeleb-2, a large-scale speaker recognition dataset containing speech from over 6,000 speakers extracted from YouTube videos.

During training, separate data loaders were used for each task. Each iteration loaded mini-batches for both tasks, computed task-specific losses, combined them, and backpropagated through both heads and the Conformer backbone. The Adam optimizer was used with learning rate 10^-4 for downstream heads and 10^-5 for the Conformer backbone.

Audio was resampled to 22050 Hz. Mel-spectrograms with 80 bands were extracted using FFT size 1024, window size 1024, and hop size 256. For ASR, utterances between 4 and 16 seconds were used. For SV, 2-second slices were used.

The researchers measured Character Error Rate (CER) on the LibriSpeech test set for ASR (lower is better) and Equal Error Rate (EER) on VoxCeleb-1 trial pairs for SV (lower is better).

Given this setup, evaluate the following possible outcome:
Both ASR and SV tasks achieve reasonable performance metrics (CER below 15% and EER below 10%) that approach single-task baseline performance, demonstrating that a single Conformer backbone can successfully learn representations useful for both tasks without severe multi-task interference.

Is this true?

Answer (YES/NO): YES